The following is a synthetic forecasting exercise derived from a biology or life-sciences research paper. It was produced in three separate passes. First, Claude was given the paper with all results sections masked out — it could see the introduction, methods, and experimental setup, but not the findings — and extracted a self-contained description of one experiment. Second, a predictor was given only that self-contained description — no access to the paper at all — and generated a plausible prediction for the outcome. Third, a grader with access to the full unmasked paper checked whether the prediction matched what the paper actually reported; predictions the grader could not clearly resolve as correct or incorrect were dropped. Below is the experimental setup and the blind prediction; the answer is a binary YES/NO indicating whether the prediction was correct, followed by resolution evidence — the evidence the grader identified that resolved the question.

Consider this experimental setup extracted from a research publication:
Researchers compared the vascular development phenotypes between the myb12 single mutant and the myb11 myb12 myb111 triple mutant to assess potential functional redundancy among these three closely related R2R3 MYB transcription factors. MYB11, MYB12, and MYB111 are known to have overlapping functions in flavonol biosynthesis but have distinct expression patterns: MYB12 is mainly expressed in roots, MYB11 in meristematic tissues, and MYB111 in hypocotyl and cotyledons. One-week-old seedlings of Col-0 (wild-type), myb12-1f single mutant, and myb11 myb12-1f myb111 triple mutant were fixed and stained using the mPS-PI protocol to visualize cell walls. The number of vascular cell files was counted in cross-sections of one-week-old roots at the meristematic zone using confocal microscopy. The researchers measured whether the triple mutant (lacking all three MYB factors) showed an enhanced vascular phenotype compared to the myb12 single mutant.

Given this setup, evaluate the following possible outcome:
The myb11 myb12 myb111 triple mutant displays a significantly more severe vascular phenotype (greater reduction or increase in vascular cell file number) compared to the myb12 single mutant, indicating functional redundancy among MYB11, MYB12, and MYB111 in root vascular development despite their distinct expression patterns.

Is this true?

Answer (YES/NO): NO